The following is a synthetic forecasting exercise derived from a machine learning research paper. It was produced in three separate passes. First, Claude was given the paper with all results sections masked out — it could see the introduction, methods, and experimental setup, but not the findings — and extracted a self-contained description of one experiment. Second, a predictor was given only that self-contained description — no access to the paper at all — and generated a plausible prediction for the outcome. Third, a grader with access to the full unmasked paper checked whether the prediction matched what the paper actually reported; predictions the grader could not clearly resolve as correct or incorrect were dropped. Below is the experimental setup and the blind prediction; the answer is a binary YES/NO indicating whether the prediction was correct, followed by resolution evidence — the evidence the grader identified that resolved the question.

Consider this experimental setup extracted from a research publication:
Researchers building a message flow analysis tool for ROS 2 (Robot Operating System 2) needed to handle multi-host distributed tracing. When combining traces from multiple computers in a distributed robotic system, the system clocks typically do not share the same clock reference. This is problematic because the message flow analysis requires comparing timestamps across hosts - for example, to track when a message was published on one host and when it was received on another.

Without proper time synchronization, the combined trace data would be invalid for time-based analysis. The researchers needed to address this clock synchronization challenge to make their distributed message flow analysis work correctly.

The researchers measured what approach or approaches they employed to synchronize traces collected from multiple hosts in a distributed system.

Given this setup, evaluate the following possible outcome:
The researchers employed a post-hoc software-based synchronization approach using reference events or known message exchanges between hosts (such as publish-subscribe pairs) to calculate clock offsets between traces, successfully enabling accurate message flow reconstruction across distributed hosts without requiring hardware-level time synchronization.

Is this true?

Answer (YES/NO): NO